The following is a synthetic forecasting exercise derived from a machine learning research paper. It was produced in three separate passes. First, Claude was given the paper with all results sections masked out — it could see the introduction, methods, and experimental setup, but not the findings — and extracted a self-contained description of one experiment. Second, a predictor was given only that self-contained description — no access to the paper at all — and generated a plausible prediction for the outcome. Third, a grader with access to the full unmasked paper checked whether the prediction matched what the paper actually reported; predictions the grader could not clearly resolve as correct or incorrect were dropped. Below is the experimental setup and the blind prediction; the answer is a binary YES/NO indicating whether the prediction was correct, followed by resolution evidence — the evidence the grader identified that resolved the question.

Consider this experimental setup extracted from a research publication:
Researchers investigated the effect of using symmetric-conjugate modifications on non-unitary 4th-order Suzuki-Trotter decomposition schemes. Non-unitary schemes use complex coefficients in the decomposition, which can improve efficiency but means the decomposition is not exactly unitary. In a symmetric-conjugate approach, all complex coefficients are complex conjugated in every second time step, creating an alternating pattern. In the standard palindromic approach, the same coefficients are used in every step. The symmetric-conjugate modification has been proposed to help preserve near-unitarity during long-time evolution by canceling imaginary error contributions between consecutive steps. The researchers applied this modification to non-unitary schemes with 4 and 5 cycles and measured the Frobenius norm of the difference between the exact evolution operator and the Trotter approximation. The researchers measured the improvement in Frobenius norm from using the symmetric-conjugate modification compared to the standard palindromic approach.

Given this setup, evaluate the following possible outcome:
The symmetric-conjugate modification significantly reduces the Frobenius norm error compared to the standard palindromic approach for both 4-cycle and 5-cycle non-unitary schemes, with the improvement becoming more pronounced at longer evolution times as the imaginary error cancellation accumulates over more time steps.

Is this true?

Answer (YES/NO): NO